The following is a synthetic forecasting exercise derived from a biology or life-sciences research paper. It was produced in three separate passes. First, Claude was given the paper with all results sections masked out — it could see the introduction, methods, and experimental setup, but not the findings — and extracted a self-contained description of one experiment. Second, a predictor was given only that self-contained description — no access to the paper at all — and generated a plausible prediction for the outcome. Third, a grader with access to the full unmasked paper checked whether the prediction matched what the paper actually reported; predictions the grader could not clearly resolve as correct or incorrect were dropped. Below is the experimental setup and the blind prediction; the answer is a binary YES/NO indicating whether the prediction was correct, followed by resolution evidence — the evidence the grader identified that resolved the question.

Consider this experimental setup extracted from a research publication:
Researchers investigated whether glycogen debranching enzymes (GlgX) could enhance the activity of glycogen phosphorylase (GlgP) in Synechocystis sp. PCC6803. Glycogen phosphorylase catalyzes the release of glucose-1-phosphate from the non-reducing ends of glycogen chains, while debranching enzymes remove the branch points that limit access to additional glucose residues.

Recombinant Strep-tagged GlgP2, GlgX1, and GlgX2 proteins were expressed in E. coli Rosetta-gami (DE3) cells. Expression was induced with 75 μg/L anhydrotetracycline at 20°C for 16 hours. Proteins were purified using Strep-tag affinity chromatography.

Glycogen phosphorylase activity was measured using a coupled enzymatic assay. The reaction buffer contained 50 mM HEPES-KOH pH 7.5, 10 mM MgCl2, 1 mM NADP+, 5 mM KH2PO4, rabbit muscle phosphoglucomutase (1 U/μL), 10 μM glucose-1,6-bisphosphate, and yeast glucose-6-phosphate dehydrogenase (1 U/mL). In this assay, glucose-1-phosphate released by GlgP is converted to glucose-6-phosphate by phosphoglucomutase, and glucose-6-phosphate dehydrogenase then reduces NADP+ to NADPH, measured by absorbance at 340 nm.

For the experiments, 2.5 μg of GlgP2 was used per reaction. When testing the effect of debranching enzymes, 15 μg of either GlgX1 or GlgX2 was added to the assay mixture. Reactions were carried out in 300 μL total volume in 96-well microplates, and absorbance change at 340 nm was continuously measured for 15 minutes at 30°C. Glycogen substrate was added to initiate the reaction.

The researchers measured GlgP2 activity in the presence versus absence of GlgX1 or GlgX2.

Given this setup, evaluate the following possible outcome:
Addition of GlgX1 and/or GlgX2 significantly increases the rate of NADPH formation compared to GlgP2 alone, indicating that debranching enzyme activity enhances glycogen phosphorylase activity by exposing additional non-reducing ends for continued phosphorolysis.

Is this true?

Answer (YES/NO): YES